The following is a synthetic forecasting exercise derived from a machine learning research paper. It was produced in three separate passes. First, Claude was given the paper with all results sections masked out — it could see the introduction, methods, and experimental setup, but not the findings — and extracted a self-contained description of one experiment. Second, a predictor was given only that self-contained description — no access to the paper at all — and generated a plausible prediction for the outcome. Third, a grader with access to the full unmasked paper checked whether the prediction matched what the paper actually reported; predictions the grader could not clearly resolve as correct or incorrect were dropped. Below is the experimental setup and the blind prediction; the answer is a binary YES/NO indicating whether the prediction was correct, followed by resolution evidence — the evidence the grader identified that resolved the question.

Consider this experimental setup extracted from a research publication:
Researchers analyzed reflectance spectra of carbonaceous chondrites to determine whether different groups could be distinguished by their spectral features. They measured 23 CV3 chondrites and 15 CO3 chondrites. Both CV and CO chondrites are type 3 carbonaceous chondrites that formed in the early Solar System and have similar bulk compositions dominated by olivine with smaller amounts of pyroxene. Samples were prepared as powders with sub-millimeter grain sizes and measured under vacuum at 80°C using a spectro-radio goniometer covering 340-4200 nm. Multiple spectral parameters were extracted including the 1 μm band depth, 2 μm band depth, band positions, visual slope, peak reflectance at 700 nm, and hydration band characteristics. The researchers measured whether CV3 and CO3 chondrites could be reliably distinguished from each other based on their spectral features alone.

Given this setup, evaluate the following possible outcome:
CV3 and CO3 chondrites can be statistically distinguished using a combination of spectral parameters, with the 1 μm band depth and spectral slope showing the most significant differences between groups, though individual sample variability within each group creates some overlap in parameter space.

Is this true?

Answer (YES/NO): NO